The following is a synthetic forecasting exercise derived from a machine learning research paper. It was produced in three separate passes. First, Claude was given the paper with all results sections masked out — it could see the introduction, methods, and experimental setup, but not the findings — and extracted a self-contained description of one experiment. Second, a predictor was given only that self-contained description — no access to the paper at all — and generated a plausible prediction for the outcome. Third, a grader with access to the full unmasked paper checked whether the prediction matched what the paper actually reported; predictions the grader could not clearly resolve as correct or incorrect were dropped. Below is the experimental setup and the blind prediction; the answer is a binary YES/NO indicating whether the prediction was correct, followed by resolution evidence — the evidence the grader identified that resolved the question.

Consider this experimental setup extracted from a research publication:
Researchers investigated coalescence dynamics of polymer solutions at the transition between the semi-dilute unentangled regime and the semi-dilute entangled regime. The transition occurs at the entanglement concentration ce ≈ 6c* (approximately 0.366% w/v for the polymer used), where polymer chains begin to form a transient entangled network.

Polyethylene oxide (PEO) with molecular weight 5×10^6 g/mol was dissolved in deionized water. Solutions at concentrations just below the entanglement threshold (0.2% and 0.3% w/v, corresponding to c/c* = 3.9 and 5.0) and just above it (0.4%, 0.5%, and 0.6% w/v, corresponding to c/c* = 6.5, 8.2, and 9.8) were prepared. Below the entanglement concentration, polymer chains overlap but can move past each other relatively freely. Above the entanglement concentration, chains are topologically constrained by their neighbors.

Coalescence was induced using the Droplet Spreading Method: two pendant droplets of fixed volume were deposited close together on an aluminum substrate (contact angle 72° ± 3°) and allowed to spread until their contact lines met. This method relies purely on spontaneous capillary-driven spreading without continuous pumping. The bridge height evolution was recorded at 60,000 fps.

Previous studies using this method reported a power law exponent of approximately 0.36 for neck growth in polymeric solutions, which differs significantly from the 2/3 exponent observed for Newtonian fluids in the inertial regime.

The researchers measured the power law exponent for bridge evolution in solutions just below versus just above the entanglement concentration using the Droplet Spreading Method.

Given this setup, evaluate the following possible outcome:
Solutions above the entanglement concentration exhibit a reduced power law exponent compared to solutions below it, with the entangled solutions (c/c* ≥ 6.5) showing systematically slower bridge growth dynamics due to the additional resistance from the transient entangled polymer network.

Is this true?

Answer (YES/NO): NO